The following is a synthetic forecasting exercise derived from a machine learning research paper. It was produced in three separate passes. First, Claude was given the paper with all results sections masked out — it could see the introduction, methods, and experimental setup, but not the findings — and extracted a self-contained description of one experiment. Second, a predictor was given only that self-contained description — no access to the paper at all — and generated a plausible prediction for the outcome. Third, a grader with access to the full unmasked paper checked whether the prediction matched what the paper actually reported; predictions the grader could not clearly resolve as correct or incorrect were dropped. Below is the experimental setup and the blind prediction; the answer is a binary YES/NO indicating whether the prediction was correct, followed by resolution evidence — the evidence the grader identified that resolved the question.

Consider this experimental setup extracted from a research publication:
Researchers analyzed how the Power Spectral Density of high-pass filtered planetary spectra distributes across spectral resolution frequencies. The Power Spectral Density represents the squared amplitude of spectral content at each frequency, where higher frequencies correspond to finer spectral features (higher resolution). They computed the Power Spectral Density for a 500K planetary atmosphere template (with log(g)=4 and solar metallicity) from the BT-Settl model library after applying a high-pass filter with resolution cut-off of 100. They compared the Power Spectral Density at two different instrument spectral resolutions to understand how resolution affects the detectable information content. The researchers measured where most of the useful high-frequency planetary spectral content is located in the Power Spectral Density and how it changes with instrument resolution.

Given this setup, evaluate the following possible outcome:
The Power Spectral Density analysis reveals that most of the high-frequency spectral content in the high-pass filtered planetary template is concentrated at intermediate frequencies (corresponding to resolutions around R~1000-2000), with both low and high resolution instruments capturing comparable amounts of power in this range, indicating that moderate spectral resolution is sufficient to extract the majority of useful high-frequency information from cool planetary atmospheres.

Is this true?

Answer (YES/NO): NO